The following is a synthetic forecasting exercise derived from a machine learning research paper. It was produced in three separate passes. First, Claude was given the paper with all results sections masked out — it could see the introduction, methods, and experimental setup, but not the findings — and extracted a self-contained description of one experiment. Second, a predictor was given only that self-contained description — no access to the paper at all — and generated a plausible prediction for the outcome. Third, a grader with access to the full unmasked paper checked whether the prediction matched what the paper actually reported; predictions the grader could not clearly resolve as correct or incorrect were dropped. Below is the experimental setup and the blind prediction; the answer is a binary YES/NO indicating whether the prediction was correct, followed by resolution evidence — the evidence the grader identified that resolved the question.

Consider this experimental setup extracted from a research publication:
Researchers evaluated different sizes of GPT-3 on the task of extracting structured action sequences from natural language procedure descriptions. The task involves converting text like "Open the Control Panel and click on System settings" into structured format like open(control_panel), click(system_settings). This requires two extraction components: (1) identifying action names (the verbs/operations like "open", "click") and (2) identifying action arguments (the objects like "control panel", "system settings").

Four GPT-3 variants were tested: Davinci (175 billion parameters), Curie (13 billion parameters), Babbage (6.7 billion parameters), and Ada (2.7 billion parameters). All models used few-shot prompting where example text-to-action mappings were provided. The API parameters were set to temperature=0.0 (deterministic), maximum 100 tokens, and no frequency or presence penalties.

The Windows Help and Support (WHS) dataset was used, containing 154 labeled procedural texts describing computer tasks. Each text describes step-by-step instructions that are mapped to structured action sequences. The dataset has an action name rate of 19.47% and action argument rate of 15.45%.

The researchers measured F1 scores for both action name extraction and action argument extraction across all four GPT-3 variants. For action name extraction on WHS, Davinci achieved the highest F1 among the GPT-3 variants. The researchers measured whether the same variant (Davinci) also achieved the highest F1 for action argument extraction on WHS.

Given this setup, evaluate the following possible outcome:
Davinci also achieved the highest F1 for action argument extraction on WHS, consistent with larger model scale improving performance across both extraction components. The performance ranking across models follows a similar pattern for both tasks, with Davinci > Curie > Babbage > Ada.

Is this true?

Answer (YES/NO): NO